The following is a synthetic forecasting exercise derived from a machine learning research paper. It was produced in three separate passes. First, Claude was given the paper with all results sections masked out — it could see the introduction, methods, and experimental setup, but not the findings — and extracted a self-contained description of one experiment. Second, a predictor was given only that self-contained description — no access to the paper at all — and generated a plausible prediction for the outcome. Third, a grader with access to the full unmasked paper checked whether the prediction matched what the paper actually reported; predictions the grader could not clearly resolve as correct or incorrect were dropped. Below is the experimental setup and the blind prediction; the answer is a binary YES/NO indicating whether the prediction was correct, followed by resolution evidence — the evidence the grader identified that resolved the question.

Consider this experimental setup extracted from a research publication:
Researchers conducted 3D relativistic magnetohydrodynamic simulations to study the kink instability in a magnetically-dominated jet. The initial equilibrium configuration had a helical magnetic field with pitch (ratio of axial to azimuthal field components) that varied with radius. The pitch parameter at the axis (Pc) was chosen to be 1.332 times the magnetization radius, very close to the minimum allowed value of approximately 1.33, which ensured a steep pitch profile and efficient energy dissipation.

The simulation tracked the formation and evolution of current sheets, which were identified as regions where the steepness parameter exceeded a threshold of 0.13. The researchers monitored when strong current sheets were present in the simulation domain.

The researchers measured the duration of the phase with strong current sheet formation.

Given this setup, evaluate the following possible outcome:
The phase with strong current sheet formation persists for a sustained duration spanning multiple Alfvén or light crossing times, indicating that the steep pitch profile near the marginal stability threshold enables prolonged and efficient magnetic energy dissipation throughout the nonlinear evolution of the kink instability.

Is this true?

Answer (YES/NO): NO